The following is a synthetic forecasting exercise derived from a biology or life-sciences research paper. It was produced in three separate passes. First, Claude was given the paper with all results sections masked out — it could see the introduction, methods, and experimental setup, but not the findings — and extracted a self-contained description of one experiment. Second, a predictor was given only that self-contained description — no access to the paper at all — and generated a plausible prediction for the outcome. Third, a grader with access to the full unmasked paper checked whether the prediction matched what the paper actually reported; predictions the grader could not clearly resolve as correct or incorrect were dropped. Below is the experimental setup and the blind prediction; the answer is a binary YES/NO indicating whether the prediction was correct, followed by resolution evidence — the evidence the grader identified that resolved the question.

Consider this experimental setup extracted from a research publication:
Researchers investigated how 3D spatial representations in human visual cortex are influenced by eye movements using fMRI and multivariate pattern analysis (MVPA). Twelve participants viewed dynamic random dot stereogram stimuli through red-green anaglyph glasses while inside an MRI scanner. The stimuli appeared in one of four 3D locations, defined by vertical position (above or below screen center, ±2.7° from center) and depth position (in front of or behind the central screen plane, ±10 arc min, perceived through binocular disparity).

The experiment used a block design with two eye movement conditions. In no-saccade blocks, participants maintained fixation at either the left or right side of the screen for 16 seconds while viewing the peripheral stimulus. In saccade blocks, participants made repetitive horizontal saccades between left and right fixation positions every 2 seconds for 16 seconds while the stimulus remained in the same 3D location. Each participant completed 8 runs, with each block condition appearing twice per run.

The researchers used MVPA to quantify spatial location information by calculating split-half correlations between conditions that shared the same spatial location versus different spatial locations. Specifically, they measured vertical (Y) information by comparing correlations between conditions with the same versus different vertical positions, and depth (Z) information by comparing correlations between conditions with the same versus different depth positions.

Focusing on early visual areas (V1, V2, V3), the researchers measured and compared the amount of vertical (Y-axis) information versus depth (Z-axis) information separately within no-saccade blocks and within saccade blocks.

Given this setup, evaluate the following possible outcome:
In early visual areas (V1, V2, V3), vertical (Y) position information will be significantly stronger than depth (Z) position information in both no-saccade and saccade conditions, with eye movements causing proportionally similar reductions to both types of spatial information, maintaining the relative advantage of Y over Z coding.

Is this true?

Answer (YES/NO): NO